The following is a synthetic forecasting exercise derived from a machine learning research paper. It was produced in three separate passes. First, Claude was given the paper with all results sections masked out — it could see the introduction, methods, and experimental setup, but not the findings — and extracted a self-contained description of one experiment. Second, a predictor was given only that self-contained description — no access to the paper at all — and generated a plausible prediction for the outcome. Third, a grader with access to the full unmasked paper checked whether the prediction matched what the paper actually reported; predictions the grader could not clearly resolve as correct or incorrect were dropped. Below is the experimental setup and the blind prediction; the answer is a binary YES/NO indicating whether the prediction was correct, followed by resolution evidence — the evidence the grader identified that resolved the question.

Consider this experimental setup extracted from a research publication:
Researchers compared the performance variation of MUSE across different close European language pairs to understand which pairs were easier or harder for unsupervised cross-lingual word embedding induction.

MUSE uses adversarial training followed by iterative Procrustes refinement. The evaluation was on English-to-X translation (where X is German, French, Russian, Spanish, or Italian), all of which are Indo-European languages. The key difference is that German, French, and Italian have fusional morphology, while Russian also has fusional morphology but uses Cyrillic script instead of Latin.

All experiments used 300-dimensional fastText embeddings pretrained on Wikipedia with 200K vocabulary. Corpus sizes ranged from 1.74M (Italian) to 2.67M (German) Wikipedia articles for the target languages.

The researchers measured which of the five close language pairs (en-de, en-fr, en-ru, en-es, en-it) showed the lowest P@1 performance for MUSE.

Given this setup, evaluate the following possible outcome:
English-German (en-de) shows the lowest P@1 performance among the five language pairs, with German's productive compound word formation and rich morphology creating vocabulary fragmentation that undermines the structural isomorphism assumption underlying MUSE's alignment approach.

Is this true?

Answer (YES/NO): NO